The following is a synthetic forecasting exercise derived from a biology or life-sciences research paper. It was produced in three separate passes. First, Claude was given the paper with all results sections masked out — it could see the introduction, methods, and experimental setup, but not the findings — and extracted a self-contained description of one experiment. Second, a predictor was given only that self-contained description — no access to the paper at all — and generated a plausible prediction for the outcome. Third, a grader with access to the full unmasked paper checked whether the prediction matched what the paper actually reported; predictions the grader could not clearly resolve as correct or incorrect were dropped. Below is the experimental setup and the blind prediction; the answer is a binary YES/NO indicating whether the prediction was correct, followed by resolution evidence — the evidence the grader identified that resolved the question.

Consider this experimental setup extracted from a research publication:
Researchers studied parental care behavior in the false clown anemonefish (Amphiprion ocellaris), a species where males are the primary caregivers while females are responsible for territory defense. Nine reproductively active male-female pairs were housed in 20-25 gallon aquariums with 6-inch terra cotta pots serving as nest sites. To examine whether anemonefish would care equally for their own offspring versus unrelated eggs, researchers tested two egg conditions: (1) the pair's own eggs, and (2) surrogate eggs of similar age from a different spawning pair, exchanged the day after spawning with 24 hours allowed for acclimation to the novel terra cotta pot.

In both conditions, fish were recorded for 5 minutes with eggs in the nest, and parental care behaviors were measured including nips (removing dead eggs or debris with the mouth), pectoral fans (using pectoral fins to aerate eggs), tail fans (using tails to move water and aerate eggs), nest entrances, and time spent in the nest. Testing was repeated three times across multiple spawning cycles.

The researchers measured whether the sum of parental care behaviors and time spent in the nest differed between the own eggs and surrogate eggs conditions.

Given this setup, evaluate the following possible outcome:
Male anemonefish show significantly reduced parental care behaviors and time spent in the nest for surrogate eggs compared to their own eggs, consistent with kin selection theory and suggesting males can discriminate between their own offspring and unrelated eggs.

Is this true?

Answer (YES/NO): NO